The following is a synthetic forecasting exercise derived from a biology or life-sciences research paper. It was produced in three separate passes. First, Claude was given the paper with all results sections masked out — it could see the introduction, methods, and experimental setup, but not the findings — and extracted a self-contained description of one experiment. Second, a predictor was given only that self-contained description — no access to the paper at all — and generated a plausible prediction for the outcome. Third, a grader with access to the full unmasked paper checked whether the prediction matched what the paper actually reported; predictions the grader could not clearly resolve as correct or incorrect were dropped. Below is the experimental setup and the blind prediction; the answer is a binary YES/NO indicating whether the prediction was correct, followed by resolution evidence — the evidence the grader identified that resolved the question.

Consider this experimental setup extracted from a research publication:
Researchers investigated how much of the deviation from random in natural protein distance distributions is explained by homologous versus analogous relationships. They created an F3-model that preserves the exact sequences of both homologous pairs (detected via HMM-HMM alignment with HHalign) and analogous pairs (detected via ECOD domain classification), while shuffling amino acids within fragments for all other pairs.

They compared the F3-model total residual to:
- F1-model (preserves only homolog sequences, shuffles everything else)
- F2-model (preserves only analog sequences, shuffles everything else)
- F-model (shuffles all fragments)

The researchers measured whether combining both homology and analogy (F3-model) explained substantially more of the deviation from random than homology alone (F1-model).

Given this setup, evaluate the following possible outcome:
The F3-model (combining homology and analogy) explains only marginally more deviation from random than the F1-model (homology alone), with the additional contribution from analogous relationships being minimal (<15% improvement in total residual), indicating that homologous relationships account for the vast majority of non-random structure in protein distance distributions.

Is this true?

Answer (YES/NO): NO